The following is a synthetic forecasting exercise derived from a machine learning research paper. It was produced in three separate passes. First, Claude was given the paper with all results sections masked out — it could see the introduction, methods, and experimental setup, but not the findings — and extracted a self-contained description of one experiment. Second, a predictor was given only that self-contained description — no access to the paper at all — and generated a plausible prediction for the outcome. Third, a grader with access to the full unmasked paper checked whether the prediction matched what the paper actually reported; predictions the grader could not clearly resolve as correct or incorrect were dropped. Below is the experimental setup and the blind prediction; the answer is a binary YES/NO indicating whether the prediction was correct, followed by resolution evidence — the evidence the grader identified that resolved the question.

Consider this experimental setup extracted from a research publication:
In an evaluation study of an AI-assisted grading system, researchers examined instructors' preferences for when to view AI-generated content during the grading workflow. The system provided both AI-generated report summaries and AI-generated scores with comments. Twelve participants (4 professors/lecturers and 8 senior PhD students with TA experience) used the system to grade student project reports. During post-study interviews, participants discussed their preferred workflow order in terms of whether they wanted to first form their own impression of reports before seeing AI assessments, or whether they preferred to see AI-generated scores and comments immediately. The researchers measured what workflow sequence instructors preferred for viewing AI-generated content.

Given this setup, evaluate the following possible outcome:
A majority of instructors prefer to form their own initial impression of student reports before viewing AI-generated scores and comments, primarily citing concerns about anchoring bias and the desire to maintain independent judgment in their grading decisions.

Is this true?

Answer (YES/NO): NO